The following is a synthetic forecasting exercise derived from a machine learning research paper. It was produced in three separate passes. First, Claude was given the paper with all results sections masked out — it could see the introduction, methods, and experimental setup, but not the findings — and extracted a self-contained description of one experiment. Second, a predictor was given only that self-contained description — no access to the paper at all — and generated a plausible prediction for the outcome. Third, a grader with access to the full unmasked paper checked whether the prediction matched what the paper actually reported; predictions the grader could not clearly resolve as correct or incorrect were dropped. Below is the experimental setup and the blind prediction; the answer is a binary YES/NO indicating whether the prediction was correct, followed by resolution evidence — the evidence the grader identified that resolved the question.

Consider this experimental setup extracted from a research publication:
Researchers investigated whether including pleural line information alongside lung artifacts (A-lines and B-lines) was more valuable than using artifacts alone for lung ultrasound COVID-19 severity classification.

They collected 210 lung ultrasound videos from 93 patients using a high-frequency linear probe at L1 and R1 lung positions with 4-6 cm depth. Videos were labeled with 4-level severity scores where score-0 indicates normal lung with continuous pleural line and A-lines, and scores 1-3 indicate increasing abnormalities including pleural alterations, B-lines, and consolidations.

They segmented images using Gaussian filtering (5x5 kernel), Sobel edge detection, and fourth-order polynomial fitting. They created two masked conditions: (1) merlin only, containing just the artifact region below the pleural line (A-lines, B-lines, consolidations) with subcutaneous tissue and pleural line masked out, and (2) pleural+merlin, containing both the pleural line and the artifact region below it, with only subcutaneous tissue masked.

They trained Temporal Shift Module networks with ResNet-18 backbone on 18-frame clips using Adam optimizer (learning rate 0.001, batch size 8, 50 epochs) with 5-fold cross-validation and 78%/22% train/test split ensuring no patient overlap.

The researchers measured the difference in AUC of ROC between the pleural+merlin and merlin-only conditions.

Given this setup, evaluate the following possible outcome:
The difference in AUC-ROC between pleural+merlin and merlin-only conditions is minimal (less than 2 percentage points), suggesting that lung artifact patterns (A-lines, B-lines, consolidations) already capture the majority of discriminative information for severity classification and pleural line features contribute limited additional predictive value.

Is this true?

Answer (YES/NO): NO